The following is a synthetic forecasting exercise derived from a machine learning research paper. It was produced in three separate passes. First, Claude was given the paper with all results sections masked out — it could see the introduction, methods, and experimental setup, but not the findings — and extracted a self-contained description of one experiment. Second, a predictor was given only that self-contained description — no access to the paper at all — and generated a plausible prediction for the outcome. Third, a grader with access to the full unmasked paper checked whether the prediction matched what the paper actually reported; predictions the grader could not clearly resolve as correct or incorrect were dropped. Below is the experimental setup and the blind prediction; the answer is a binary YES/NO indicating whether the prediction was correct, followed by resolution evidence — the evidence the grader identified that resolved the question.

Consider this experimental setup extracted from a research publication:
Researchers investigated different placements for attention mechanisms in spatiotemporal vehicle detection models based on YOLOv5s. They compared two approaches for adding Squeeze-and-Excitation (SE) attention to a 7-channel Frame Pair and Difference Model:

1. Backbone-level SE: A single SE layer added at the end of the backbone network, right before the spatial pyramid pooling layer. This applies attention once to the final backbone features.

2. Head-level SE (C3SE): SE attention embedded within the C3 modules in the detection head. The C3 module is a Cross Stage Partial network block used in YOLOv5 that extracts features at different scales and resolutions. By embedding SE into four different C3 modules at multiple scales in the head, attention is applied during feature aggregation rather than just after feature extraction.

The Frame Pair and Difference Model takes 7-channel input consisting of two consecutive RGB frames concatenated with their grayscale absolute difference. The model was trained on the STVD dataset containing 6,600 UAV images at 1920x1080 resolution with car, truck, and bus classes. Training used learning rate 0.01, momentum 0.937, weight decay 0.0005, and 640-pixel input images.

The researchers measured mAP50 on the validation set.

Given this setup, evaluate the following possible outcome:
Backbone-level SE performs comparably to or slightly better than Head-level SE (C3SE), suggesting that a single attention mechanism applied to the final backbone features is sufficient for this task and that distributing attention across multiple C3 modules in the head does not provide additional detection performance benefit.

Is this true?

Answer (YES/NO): YES